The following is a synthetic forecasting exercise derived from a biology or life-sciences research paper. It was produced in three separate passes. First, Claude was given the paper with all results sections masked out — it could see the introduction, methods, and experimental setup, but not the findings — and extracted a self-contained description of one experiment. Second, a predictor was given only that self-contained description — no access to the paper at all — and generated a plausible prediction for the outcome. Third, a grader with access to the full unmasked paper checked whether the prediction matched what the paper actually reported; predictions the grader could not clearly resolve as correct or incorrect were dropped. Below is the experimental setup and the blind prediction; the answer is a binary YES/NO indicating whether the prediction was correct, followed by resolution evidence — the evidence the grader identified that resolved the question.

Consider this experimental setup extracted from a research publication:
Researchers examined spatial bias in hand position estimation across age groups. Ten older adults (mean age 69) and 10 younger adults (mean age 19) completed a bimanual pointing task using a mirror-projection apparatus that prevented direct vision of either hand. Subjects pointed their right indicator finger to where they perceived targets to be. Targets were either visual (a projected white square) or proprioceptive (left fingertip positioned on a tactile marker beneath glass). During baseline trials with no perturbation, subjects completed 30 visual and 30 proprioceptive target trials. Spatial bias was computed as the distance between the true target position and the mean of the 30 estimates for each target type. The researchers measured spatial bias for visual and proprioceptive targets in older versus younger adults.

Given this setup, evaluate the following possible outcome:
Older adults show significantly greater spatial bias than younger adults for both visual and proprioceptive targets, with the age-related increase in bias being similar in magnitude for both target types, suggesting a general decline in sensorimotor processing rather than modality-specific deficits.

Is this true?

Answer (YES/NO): NO